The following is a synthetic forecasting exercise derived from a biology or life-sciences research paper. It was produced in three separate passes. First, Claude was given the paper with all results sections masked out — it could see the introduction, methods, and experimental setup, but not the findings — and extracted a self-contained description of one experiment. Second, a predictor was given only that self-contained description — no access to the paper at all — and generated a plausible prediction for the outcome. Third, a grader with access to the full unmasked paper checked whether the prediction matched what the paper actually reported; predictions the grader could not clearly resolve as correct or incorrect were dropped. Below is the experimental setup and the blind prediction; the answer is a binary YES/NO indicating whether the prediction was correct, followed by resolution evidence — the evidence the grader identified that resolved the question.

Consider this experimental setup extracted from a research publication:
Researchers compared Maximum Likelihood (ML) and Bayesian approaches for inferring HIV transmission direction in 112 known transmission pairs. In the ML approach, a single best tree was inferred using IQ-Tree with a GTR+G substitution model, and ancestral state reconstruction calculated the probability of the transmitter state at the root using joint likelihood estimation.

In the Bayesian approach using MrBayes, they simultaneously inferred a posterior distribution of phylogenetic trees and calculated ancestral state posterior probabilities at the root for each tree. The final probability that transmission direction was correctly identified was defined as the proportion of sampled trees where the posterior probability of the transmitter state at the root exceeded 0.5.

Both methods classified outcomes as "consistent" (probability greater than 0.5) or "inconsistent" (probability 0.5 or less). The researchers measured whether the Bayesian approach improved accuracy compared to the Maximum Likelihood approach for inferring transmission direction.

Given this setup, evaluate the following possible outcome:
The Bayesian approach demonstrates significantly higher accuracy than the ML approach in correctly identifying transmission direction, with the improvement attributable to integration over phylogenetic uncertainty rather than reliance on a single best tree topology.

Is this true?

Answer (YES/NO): NO